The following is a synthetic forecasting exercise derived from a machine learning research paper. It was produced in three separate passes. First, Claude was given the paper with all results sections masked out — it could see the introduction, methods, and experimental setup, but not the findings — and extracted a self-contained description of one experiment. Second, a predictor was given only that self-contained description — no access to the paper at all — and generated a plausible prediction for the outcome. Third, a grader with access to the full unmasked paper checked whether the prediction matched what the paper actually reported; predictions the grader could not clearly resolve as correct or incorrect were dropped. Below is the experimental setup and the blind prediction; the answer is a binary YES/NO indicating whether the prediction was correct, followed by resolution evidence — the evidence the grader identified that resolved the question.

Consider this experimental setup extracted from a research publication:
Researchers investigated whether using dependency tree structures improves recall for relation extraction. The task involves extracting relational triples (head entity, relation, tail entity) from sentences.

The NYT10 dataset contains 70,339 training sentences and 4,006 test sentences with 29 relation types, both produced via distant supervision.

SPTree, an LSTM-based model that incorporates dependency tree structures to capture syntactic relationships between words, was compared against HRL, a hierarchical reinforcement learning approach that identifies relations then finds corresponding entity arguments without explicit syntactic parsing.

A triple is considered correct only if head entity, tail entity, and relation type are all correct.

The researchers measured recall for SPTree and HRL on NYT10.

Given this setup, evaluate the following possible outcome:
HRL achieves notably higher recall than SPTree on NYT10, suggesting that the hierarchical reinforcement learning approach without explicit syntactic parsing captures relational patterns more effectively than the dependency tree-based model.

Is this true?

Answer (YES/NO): YES